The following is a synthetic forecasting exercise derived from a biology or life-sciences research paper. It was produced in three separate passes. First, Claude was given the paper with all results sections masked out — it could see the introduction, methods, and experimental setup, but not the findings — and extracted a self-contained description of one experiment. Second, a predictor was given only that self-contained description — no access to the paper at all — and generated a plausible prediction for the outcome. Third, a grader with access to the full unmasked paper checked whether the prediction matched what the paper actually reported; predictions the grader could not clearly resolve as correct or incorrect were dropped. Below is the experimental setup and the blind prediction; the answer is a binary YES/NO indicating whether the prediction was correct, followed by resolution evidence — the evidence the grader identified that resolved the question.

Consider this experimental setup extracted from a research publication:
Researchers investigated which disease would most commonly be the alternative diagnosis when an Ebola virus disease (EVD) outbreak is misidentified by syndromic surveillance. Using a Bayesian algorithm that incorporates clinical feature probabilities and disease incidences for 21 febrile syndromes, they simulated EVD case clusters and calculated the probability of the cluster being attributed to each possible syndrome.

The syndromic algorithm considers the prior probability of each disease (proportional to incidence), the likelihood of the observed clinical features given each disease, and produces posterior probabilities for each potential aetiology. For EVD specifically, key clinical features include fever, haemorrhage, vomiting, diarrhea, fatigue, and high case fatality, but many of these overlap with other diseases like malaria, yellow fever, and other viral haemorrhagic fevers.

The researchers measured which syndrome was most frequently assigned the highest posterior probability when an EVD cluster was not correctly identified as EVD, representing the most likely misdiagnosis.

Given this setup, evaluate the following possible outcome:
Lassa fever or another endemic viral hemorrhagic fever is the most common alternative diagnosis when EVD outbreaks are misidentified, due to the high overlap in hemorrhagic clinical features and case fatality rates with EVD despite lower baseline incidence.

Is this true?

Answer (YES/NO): NO